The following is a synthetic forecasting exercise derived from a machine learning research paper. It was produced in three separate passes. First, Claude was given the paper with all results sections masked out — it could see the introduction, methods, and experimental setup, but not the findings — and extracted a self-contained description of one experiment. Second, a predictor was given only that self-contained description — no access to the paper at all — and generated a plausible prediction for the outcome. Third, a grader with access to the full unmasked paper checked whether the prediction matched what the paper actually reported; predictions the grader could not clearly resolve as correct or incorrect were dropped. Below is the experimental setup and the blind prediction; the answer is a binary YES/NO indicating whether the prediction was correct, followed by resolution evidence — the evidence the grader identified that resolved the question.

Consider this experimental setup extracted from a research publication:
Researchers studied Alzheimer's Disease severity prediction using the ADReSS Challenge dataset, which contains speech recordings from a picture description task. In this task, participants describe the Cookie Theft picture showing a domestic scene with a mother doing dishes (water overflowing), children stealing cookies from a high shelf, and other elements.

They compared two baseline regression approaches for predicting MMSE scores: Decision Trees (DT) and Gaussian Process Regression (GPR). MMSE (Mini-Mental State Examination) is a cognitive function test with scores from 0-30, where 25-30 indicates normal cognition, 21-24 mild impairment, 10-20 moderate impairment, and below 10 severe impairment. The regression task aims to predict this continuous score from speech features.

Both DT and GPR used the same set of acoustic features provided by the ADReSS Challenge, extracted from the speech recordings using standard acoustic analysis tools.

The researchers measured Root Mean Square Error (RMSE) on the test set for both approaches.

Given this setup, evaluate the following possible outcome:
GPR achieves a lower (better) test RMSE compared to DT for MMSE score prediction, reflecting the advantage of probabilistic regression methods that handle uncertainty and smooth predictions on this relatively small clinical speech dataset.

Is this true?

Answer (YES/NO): NO